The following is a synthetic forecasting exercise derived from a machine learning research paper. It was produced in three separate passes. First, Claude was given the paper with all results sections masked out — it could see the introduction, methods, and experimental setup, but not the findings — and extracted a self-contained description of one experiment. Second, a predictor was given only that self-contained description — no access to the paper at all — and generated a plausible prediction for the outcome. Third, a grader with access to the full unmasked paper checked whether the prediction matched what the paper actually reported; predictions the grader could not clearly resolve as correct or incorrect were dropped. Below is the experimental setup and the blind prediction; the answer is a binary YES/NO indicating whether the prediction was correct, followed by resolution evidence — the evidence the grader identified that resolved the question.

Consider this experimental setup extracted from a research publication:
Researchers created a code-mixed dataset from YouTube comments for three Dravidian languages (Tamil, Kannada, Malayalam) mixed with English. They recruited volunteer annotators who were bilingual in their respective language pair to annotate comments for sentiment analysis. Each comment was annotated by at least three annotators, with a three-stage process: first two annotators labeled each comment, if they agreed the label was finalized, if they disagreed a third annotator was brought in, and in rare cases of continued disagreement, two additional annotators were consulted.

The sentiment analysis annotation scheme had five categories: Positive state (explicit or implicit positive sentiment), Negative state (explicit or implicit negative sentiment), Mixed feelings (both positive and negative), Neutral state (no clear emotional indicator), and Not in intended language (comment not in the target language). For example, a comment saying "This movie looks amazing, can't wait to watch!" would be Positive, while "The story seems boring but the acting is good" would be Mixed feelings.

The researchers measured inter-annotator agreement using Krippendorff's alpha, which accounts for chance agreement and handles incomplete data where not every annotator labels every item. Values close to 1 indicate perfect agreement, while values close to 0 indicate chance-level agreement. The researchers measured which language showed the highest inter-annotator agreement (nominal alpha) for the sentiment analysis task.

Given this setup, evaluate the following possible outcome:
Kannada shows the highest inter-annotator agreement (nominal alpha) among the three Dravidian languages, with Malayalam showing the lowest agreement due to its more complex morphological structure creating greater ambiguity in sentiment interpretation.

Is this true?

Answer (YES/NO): NO